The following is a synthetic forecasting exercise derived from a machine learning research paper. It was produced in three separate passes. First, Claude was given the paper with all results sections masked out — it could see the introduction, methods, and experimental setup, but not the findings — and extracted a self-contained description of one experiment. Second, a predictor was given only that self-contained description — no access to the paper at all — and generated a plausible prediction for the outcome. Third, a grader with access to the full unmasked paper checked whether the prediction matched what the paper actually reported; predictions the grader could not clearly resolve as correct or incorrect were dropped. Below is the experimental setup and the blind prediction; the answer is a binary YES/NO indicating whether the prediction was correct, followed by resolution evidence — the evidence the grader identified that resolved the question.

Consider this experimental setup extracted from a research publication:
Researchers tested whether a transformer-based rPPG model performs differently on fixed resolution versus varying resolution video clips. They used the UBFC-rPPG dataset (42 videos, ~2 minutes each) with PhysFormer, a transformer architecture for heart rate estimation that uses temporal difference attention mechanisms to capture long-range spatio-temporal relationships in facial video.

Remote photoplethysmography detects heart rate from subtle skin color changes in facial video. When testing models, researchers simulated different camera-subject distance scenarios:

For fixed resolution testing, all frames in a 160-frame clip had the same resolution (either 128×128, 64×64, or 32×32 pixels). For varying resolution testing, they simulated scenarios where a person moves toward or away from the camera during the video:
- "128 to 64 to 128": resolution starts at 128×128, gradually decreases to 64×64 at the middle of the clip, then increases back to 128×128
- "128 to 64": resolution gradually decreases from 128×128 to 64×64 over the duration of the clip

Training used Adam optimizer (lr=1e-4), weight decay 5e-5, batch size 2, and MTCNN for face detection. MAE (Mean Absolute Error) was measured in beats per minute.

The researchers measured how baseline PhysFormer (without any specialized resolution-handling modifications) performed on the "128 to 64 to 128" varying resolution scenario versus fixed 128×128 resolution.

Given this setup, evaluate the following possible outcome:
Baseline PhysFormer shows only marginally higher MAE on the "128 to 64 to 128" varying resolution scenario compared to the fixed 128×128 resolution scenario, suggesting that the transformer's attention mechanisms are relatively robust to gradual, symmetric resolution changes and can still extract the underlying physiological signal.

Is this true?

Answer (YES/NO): NO